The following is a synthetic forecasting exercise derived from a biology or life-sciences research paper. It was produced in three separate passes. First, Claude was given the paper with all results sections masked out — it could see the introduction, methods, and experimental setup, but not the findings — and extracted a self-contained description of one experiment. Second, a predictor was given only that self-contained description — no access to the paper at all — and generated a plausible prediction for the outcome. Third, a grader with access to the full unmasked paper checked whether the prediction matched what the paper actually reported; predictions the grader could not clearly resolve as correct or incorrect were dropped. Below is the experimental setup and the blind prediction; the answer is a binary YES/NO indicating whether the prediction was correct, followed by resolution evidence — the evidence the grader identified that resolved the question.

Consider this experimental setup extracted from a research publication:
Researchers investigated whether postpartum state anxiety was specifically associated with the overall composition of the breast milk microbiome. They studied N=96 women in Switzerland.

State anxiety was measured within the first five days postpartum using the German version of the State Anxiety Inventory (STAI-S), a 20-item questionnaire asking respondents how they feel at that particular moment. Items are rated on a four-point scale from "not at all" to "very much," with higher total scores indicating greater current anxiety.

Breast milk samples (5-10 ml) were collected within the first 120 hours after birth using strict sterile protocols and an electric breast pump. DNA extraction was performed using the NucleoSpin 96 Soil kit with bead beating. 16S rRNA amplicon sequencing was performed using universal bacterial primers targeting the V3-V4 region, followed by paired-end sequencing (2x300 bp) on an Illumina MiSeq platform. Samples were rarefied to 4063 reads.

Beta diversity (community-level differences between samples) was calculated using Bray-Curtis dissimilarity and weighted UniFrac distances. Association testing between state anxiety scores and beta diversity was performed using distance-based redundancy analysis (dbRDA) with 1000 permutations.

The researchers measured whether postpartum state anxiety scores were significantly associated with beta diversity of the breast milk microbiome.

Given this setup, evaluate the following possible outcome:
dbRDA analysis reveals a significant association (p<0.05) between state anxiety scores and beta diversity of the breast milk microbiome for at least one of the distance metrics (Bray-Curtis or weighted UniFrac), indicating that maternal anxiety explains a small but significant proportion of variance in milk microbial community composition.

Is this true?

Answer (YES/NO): NO